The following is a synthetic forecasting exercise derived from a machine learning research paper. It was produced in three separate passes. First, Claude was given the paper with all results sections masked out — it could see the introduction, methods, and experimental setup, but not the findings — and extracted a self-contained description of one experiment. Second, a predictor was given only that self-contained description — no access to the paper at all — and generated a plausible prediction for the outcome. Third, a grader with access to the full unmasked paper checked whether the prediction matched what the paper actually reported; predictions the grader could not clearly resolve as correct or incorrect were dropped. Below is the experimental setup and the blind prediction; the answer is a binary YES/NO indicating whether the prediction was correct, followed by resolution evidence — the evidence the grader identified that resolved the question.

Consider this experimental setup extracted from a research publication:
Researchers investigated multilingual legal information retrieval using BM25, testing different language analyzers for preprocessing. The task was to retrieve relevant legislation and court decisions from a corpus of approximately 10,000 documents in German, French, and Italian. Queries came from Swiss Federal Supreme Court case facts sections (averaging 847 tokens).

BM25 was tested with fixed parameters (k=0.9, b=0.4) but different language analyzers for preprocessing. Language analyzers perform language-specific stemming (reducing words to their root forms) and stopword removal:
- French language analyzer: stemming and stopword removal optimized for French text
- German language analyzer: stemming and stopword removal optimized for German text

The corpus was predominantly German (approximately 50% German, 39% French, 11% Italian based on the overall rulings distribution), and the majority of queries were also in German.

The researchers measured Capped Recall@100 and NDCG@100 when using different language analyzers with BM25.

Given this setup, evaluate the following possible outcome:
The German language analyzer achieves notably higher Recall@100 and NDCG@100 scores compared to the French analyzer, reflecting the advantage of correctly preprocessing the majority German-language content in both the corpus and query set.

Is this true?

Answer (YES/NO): NO